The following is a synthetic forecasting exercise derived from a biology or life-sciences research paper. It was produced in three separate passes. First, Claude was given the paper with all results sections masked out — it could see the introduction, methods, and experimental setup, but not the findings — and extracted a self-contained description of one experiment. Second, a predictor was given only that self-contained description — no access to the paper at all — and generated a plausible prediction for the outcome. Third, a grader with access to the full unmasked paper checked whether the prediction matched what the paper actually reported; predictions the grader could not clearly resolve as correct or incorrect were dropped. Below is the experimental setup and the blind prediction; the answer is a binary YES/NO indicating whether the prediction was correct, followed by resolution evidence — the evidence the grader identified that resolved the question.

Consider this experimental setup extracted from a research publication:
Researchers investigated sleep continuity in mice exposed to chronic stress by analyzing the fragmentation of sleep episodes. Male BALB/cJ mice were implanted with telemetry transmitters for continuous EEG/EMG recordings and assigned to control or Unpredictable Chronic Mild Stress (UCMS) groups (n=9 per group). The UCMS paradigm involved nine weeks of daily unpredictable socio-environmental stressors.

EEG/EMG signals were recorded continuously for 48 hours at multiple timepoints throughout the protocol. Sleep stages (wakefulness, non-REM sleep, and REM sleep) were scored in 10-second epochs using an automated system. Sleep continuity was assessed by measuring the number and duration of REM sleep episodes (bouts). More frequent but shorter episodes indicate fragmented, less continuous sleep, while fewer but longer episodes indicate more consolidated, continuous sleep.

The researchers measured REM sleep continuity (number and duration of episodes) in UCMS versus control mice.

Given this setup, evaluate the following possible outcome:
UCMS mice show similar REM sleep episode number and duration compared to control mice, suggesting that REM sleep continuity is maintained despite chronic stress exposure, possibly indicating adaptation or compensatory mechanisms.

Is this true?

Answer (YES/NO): NO